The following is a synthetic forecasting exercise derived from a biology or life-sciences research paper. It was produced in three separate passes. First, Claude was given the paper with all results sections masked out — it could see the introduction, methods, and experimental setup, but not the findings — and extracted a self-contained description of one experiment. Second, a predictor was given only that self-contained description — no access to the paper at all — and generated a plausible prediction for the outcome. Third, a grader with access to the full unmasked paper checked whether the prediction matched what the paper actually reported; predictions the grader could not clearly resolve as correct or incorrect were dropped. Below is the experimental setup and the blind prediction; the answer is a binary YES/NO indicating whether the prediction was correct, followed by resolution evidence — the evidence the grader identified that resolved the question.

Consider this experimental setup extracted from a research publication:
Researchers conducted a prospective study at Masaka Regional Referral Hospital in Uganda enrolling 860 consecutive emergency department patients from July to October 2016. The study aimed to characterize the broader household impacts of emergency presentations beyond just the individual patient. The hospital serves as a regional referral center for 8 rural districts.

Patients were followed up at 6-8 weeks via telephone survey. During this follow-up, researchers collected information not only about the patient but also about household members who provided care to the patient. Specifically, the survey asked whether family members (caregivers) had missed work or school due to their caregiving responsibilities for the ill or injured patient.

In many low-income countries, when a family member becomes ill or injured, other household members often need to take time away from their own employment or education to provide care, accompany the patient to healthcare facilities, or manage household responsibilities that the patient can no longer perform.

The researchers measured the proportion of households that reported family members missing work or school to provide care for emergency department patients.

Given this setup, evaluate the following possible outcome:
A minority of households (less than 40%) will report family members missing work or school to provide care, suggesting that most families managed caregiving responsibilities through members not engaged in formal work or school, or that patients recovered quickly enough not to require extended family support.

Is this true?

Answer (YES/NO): NO